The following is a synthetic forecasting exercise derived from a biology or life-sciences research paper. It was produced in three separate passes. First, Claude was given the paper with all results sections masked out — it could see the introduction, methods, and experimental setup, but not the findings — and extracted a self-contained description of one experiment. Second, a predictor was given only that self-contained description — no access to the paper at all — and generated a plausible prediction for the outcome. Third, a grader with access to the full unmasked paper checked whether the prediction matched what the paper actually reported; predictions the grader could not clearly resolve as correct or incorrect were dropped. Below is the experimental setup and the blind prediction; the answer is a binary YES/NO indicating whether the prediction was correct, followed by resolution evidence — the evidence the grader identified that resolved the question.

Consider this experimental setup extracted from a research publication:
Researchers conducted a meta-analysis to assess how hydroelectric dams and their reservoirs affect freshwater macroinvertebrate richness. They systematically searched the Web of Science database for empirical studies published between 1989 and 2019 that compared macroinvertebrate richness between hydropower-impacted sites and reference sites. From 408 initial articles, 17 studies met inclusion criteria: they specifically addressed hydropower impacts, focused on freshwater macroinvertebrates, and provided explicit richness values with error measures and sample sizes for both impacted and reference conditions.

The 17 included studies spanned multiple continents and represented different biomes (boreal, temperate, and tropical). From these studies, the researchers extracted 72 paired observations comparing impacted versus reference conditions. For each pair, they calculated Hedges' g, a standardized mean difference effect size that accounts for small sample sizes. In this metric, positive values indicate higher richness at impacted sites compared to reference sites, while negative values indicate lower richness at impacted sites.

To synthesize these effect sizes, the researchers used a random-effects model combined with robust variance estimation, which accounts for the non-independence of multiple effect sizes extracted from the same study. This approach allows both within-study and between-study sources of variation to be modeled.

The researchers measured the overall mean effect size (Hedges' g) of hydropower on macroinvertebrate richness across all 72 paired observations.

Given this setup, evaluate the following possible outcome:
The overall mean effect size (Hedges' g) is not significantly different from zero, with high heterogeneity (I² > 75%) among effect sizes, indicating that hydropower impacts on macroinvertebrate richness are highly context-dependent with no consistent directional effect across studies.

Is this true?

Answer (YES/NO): YES